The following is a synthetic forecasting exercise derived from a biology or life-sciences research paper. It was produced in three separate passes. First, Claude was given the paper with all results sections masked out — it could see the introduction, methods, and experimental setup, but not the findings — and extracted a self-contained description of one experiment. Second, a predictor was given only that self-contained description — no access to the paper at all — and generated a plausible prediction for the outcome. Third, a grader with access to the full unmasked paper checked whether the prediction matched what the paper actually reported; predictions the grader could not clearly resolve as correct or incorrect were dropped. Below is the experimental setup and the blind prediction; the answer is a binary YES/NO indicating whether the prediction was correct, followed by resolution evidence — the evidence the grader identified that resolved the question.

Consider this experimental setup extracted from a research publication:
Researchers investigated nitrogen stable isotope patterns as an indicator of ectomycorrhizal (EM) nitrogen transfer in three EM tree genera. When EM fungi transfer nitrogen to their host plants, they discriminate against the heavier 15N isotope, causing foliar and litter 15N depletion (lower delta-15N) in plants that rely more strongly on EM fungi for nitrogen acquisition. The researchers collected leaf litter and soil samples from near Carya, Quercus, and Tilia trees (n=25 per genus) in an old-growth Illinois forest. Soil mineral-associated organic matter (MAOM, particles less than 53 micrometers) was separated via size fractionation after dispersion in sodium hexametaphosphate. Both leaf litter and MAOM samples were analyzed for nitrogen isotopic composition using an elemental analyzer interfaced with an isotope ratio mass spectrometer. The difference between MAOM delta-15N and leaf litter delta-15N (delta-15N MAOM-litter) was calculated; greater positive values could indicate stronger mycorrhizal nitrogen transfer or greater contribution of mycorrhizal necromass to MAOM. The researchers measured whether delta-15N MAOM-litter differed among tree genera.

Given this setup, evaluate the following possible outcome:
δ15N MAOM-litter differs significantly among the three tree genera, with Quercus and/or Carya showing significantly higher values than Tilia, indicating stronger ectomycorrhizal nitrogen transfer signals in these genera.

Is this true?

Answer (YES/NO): YES